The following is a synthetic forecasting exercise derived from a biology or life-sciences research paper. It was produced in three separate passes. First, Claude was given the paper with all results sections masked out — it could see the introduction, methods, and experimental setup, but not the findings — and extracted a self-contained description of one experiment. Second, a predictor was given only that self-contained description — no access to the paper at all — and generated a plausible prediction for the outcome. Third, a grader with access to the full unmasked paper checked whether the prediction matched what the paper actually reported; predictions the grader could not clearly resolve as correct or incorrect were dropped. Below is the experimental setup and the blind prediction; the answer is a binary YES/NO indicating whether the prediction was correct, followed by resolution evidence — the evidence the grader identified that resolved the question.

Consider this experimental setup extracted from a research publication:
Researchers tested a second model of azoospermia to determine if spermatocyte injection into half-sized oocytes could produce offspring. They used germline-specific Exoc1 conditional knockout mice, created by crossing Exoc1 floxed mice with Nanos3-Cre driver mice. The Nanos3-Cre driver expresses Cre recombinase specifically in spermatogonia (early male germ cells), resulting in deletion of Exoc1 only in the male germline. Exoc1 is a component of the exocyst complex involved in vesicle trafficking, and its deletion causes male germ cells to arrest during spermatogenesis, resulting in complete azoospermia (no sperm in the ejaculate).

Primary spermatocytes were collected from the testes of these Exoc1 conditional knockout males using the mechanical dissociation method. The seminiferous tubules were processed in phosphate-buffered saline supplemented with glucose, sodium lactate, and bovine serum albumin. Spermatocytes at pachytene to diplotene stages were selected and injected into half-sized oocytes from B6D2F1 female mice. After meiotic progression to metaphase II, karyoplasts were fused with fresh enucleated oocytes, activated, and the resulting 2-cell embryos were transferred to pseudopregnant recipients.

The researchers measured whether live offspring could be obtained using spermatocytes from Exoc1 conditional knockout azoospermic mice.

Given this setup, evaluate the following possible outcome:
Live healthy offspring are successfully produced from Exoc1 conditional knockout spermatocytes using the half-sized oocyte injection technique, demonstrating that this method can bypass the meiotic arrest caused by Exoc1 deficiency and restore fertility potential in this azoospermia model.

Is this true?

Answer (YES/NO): YES